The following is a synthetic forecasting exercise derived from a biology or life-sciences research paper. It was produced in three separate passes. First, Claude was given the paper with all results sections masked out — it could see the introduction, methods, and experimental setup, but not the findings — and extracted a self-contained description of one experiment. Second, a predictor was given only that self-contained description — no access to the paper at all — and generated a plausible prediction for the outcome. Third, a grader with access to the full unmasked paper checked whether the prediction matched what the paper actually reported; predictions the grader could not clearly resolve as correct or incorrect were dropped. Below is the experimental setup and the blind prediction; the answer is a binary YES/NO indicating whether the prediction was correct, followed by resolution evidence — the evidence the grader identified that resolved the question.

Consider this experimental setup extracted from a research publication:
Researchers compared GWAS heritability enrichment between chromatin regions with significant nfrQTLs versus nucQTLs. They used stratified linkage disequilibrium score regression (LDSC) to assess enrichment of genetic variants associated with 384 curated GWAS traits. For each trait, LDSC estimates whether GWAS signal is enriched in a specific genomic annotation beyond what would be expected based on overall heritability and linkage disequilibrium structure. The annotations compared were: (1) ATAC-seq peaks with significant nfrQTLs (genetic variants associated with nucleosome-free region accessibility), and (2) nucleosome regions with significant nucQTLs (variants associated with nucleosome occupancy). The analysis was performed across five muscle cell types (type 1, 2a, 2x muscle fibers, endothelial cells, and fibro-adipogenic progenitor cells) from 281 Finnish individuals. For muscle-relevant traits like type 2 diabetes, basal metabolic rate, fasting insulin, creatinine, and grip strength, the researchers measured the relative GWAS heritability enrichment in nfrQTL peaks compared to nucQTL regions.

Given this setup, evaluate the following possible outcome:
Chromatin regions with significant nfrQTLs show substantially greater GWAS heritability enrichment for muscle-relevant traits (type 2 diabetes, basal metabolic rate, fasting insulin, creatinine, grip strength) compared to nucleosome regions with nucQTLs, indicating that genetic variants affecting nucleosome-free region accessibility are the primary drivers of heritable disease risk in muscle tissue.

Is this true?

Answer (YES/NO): YES